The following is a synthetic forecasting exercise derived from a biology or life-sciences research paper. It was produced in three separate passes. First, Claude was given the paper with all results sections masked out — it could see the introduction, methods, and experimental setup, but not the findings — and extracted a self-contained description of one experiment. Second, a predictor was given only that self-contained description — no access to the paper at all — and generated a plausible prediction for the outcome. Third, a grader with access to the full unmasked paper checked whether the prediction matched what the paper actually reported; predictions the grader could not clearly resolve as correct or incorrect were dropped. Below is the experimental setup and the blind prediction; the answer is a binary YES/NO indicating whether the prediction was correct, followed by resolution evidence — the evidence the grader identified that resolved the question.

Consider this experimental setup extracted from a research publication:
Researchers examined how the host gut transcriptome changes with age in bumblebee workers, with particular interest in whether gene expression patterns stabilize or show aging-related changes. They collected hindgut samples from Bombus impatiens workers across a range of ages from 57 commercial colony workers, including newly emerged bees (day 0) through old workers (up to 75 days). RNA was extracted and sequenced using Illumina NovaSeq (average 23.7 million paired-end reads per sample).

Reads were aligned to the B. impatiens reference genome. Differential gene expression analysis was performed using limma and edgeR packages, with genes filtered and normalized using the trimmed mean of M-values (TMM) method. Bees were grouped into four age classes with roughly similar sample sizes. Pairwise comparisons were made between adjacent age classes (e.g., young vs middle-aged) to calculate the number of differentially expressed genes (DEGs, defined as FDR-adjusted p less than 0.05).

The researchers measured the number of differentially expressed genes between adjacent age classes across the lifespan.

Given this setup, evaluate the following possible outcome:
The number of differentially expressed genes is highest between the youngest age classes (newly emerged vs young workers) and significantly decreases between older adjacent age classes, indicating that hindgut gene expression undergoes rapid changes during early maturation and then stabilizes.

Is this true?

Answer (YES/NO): NO